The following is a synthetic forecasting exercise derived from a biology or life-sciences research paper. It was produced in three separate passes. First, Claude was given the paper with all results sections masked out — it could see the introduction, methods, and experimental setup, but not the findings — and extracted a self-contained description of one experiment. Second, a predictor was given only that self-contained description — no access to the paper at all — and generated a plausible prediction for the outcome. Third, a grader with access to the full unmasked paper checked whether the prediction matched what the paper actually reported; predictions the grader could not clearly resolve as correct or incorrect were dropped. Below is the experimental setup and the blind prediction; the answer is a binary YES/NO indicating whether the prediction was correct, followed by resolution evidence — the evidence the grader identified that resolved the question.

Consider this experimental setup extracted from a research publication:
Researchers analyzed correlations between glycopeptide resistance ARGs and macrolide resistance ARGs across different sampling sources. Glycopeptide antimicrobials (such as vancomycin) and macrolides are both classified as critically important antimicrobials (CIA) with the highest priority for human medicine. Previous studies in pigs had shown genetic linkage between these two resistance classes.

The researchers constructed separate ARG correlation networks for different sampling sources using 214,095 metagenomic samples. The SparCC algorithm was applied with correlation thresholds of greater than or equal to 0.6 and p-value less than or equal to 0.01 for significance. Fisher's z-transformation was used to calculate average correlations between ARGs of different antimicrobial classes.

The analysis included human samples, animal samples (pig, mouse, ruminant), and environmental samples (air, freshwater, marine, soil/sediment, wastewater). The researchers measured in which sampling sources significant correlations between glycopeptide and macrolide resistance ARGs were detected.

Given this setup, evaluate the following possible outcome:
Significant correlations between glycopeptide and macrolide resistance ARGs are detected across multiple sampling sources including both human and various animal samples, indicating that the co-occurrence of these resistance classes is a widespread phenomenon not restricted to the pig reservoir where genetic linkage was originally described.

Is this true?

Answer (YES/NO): YES